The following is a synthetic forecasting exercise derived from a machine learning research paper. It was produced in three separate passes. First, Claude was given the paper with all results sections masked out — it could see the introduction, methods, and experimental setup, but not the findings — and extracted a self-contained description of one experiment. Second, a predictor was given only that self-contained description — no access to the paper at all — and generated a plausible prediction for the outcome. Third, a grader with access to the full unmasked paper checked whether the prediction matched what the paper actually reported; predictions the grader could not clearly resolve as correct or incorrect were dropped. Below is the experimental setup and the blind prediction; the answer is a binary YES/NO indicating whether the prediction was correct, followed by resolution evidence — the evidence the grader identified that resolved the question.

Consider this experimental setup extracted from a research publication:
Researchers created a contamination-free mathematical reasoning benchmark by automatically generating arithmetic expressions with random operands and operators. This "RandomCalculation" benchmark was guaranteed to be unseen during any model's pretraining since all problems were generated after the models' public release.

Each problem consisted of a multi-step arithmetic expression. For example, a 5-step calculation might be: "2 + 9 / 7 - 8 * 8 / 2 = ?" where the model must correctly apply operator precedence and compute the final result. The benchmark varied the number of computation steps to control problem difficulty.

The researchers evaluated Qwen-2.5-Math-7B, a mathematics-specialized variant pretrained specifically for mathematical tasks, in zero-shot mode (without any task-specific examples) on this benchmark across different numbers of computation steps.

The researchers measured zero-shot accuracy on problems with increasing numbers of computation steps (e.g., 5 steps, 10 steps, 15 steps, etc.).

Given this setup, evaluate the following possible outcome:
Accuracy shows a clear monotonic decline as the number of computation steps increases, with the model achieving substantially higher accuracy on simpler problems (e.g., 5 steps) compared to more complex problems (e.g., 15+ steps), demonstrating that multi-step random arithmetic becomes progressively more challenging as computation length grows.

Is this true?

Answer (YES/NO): NO